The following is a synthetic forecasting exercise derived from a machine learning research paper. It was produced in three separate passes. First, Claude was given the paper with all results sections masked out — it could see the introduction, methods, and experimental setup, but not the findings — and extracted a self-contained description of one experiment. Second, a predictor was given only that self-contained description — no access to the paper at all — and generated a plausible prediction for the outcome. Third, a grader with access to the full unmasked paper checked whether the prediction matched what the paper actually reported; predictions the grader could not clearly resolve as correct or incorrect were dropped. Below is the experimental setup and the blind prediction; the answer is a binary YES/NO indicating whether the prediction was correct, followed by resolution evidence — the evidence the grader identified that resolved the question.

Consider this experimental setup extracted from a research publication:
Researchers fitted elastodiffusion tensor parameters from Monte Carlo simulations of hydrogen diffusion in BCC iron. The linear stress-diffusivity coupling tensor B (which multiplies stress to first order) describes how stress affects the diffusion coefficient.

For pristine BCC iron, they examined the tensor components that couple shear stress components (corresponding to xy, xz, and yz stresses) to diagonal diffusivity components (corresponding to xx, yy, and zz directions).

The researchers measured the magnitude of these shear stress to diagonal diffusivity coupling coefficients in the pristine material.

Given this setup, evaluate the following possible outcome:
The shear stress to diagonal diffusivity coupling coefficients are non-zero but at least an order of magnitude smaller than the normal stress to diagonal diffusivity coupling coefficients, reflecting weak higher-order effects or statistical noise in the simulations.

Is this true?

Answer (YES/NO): NO